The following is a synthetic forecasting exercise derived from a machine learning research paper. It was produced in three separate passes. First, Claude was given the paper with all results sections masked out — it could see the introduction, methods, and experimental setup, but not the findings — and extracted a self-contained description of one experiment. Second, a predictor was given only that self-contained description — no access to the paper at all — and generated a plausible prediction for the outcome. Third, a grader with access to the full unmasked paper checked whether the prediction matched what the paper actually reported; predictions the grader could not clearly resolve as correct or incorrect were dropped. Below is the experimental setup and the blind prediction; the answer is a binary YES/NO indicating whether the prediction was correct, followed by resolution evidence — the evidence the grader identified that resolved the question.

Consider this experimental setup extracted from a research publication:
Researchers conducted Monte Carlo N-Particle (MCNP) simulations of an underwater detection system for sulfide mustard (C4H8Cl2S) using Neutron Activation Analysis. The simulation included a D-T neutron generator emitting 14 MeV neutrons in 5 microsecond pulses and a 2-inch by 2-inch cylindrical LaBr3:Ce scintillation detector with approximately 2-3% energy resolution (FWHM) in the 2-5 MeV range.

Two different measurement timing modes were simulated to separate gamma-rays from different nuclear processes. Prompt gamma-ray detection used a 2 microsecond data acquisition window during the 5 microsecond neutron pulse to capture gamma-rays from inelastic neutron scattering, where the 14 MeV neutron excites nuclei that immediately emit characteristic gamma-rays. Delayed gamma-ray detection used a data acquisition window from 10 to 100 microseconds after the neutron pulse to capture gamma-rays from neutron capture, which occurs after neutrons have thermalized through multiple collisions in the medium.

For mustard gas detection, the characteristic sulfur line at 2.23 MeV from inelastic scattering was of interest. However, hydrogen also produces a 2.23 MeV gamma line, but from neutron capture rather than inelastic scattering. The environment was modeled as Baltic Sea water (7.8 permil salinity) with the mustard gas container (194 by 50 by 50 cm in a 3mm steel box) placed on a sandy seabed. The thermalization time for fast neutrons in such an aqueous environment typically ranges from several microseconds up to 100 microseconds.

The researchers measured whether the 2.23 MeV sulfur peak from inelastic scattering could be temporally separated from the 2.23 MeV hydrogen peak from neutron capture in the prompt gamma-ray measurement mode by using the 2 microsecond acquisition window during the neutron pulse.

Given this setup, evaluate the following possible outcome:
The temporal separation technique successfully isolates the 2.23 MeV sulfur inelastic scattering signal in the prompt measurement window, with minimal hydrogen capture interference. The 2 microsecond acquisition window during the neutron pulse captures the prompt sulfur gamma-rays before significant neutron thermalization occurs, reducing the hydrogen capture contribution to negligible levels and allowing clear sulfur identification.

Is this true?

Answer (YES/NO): YES